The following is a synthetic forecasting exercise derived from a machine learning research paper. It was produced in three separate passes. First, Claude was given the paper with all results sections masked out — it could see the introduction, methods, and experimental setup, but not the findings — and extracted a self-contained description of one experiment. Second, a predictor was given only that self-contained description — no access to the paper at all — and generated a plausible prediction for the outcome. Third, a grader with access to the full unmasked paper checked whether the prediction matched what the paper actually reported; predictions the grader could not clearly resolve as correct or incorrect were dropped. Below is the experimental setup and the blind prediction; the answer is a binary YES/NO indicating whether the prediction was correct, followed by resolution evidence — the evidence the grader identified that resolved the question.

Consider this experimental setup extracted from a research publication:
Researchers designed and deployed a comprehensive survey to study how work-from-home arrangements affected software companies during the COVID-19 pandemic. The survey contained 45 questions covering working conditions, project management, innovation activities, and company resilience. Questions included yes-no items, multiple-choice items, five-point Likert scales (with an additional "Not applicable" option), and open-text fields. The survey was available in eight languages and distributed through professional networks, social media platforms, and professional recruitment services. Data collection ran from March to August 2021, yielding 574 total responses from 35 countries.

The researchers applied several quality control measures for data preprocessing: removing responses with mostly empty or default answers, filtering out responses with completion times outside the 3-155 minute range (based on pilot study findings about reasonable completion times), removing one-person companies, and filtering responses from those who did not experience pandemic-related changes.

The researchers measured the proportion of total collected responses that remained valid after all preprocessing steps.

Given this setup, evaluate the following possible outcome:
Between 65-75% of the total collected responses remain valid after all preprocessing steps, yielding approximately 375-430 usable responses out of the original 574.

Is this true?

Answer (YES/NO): NO